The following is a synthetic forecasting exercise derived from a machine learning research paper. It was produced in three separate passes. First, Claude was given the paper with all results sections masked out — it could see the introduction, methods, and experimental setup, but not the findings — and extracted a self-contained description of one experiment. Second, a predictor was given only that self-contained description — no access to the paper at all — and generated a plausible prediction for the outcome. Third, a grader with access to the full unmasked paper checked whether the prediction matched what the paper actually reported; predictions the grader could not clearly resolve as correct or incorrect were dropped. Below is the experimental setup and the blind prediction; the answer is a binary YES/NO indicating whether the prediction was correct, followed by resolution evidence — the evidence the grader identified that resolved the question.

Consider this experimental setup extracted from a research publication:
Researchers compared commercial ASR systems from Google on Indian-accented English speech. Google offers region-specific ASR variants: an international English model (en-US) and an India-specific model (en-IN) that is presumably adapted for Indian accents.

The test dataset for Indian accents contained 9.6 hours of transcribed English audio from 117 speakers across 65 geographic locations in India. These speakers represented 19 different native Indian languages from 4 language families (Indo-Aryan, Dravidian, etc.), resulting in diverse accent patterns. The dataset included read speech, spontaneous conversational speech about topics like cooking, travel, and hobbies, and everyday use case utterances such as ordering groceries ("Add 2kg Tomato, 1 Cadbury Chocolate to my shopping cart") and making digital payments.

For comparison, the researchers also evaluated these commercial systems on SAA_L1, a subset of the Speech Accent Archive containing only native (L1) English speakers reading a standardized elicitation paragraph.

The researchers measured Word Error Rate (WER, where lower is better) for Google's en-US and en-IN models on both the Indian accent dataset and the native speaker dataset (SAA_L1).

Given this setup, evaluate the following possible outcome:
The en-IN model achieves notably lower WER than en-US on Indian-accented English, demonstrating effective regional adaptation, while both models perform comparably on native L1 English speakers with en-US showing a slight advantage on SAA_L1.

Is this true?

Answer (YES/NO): NO